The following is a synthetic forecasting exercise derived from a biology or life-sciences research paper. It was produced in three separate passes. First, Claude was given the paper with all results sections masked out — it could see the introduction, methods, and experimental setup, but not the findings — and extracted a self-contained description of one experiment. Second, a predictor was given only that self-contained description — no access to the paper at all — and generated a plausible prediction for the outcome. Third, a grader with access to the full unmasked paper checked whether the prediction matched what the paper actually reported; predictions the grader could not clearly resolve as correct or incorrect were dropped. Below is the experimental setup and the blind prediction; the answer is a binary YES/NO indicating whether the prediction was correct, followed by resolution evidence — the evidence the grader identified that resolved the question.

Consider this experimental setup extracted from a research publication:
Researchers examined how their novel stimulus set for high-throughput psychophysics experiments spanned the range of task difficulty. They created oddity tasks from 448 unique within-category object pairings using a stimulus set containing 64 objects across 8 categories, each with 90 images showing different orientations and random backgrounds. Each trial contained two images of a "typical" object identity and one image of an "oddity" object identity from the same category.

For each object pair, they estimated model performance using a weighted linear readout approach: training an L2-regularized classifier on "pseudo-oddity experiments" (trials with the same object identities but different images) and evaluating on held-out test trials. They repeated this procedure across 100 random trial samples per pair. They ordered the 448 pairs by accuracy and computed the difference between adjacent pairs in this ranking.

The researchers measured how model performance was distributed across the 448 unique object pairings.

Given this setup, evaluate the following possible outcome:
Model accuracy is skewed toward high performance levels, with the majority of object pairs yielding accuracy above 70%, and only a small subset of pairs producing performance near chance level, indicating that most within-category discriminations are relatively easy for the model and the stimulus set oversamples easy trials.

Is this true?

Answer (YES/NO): NO